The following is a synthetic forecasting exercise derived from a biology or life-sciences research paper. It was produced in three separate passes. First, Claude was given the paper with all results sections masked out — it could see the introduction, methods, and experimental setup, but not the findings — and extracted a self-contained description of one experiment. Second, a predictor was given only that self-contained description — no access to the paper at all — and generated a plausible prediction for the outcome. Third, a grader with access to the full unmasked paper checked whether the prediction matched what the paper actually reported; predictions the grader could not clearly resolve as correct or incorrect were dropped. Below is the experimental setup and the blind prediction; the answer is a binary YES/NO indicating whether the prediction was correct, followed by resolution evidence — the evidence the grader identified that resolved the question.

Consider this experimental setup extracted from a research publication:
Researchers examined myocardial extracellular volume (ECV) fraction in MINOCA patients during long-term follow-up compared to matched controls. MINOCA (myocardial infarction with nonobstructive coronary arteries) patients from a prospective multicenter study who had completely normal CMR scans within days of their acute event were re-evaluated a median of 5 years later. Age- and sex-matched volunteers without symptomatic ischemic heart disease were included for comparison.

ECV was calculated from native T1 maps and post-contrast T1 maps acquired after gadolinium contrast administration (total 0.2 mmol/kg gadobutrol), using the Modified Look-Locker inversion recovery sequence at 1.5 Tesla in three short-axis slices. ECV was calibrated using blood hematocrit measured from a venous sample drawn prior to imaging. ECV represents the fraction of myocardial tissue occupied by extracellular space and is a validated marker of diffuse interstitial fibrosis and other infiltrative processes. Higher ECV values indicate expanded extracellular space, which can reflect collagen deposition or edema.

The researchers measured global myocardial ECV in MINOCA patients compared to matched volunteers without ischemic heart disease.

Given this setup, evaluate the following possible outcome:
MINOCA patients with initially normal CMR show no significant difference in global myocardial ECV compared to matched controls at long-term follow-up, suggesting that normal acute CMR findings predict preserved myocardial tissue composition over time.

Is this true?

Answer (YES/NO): YES